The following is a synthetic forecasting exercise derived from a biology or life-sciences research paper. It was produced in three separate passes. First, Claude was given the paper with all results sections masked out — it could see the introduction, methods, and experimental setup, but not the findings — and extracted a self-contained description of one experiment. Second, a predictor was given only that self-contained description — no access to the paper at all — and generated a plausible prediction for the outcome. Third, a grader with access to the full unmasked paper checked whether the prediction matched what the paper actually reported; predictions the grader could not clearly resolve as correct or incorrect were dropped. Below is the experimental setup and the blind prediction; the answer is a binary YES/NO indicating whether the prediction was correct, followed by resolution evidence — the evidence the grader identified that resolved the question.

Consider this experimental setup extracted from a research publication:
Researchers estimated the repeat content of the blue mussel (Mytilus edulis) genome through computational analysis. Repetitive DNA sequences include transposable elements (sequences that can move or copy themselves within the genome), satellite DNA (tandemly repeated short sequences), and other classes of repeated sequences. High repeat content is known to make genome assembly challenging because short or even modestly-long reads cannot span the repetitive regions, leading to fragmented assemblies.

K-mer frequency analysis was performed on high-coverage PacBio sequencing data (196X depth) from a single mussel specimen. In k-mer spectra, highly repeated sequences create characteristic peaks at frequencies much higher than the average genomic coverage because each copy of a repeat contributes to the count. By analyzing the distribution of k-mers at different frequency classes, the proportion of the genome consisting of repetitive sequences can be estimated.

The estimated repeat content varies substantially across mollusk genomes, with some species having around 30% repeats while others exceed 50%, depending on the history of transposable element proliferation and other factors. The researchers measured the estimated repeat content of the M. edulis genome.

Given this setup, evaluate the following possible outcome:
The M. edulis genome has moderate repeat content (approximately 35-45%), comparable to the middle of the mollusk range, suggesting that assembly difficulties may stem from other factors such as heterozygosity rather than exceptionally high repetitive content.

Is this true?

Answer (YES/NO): YES